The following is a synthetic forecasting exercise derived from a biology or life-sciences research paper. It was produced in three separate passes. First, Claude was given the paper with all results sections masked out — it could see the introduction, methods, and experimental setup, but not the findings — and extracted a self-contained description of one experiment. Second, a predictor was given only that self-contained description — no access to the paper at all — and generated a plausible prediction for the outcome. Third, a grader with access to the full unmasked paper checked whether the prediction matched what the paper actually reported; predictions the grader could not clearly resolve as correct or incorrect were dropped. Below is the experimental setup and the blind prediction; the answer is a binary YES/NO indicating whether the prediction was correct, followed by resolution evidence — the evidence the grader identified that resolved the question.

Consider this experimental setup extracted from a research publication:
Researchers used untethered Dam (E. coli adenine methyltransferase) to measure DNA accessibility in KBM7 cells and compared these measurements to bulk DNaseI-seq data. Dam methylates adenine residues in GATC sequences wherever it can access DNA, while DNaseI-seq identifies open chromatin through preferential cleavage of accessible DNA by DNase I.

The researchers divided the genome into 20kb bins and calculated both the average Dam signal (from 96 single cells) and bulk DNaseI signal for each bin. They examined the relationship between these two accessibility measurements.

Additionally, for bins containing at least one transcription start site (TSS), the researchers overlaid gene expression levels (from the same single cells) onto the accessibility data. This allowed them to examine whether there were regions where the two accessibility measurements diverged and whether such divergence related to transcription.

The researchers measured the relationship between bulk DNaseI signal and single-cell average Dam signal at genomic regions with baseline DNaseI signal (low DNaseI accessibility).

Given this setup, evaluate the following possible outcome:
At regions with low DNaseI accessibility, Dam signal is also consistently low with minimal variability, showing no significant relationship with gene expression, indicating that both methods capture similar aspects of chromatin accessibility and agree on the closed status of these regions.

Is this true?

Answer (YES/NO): NO